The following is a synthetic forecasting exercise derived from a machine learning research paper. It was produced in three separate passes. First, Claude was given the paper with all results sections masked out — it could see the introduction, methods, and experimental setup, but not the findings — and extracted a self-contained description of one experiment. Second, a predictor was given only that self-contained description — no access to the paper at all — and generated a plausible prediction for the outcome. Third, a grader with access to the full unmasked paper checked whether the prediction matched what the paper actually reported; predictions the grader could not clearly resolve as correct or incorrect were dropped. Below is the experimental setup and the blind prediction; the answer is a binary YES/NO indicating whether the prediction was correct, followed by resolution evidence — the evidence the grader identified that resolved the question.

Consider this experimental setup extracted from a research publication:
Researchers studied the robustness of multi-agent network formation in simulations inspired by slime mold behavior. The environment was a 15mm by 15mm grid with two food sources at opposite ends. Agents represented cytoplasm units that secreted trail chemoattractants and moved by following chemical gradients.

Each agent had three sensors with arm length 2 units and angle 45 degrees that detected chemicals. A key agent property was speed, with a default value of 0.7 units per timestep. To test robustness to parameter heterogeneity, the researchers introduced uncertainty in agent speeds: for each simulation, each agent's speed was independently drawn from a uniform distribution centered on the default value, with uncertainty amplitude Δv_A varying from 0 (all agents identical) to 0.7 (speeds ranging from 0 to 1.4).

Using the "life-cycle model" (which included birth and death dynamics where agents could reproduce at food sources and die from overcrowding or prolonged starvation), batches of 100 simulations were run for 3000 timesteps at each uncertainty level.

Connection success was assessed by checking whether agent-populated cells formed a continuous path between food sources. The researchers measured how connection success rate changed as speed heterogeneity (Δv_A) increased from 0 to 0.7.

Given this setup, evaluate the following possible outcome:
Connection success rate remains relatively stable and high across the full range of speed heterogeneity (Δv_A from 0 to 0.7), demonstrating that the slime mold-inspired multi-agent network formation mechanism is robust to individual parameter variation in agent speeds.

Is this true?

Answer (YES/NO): YES